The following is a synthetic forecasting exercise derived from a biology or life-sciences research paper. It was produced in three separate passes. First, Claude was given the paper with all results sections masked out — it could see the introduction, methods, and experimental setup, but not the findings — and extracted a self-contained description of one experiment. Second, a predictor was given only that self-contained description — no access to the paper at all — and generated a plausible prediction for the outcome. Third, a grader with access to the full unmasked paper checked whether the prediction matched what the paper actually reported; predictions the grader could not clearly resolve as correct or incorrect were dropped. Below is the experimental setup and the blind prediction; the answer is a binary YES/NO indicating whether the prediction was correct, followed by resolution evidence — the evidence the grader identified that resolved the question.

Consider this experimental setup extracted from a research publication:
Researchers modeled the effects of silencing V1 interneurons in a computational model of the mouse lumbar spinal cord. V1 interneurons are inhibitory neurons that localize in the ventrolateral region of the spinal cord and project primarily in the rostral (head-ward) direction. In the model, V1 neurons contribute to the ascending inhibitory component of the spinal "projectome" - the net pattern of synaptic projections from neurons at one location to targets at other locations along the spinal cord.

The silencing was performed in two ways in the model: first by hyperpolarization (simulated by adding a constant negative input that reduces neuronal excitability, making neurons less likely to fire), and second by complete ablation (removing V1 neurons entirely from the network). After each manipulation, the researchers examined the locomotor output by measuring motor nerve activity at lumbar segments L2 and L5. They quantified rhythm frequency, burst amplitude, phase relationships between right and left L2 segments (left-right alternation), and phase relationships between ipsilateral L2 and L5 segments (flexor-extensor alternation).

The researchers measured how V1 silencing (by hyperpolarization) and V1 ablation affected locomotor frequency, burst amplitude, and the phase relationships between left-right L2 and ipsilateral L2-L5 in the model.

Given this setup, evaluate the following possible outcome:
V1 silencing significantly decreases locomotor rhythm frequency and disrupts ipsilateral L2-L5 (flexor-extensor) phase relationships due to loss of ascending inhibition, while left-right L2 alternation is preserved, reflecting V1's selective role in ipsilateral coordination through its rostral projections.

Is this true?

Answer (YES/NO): NO